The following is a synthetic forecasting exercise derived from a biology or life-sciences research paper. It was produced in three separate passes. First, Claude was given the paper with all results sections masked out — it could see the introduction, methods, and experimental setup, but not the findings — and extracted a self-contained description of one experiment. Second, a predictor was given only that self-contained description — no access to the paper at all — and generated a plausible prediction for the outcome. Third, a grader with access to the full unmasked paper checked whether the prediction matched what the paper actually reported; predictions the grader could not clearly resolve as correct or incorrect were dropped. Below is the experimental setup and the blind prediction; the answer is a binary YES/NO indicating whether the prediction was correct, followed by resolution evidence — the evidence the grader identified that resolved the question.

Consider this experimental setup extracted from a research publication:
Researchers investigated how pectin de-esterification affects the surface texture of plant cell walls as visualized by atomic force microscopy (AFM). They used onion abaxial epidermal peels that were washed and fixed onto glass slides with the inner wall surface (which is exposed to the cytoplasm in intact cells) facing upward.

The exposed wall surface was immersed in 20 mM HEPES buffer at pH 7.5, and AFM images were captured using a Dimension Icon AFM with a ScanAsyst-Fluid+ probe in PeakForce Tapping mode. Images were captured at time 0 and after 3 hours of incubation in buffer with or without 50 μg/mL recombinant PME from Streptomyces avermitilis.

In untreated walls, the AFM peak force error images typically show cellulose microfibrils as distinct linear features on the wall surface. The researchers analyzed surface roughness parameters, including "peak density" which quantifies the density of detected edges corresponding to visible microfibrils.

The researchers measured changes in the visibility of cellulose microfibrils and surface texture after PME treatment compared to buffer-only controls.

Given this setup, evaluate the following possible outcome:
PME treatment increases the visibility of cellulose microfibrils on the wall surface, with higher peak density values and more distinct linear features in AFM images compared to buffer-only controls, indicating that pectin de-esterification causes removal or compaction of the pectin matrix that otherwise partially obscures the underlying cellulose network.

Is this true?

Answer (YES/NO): NO